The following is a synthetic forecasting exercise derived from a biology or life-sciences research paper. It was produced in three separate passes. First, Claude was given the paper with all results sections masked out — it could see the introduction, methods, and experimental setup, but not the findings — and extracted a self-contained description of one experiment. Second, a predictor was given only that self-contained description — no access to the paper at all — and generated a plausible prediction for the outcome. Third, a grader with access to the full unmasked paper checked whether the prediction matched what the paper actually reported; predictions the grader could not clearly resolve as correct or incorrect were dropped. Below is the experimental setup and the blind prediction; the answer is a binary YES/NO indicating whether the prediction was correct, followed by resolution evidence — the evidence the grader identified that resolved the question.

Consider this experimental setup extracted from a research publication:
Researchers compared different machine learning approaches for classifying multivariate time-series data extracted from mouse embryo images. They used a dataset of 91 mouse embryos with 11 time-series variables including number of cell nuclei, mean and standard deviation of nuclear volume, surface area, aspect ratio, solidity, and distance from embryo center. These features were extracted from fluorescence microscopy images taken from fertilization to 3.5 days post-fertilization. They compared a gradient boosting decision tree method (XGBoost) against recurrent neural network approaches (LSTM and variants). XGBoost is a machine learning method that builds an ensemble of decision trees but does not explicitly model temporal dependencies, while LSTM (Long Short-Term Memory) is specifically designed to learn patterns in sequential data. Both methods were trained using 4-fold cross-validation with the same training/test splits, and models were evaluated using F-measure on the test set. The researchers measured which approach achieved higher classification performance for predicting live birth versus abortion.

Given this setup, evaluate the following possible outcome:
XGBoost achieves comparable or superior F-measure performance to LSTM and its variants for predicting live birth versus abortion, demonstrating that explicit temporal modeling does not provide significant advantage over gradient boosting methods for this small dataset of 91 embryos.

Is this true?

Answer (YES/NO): NO